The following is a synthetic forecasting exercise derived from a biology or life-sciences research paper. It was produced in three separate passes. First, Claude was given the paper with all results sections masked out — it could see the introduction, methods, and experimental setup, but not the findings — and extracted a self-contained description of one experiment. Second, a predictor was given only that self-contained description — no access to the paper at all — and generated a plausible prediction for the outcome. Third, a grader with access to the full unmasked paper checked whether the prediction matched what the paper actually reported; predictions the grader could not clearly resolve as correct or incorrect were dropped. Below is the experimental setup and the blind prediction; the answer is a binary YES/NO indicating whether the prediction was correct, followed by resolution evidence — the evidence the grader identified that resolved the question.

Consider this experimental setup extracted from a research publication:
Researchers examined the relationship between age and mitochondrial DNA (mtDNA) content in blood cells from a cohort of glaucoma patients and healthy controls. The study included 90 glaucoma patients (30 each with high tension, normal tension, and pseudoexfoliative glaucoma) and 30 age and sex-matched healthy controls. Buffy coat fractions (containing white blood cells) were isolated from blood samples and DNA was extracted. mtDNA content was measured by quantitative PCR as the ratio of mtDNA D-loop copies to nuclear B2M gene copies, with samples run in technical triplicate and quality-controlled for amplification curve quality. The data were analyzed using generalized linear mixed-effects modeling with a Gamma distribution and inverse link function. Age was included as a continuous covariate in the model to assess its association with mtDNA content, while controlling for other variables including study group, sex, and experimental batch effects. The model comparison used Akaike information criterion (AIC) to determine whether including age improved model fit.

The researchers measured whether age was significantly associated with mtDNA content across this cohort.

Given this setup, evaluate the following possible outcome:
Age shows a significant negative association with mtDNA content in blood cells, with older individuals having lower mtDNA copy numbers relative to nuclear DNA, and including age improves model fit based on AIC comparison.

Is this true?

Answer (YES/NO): NO